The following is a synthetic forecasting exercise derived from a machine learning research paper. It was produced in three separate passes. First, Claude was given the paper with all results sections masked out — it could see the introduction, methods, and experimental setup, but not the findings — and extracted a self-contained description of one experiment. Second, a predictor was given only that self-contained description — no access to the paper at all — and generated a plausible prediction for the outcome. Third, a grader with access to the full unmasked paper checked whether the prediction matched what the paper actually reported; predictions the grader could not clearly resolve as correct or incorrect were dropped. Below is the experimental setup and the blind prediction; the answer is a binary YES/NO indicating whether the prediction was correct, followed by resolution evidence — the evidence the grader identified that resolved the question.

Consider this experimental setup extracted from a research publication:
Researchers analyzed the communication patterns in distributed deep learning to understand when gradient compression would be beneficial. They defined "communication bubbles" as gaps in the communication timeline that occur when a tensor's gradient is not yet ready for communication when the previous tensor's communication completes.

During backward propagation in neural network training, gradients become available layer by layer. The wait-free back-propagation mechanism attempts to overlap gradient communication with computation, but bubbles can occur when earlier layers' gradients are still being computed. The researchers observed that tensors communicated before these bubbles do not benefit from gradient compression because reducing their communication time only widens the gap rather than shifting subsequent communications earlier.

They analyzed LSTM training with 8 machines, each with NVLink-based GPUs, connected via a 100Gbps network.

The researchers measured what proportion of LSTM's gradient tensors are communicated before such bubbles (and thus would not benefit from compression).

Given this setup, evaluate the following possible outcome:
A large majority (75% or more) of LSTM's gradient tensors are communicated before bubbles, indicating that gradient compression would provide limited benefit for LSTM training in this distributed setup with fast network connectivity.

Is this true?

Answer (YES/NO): NO